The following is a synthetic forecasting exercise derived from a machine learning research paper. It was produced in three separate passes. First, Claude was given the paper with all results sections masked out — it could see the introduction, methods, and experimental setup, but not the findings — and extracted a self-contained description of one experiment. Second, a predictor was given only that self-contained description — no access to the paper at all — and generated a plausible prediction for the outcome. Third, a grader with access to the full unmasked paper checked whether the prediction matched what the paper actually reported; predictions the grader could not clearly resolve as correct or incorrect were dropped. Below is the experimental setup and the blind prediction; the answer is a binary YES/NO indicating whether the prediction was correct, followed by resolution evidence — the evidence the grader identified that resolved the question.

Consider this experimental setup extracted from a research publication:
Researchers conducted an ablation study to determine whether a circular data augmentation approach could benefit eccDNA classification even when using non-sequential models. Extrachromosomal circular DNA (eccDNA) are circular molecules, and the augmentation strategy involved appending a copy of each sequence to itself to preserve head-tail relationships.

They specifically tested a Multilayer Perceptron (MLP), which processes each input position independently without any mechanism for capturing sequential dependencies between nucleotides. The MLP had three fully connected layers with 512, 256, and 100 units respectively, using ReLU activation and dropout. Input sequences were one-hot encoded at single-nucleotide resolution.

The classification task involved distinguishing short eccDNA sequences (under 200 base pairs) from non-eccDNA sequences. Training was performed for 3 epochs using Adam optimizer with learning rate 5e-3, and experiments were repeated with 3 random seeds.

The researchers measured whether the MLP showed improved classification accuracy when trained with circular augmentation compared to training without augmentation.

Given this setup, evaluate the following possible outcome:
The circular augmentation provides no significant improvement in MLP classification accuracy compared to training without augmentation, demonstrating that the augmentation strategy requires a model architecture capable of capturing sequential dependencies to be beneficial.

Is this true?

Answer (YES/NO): NO